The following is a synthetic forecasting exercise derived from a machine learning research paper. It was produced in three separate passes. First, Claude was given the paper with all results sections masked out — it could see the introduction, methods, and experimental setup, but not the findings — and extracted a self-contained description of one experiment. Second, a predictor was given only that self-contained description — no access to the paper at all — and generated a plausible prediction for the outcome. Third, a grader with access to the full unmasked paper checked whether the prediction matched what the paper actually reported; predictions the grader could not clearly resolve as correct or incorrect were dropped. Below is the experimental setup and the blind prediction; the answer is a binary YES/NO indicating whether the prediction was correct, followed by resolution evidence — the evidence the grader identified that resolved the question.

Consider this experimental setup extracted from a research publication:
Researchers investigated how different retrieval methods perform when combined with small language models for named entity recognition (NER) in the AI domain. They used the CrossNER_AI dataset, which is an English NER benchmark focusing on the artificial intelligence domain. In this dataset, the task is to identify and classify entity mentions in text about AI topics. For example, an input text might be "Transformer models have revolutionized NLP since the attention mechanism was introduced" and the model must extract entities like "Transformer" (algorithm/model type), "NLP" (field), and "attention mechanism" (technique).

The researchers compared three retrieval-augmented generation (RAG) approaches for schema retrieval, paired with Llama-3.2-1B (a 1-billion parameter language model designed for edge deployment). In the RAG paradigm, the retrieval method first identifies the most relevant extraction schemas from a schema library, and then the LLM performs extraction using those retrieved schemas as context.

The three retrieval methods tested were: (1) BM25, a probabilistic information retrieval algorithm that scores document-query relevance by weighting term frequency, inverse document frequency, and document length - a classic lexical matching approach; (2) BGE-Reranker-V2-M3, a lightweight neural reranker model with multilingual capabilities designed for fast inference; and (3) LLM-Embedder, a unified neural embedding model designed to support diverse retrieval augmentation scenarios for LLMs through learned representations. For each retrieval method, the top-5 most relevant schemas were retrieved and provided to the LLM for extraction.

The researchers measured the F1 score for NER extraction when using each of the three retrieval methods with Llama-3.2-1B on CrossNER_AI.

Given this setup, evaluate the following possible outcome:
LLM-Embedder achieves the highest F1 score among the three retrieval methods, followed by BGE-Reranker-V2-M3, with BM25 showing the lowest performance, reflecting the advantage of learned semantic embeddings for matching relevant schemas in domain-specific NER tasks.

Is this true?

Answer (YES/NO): NO